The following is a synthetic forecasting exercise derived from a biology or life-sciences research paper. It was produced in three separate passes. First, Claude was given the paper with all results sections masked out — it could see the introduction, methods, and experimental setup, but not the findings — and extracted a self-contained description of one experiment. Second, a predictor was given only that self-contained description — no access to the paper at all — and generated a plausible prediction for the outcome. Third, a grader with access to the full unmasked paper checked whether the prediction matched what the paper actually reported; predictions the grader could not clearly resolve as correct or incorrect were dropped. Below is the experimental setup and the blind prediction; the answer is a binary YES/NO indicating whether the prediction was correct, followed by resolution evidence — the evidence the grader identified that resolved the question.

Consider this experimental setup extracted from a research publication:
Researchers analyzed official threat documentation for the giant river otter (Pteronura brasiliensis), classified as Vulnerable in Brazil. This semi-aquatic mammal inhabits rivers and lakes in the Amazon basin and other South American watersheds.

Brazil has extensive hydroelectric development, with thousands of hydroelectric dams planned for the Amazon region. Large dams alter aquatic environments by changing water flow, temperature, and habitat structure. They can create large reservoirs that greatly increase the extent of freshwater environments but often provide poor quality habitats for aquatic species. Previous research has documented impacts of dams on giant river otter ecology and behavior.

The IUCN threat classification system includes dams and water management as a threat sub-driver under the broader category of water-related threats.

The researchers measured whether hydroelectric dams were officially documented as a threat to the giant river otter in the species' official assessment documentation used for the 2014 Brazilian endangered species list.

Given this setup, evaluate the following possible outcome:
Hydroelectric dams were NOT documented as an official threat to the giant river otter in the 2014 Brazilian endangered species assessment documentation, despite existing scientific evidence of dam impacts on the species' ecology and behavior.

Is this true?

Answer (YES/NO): YES